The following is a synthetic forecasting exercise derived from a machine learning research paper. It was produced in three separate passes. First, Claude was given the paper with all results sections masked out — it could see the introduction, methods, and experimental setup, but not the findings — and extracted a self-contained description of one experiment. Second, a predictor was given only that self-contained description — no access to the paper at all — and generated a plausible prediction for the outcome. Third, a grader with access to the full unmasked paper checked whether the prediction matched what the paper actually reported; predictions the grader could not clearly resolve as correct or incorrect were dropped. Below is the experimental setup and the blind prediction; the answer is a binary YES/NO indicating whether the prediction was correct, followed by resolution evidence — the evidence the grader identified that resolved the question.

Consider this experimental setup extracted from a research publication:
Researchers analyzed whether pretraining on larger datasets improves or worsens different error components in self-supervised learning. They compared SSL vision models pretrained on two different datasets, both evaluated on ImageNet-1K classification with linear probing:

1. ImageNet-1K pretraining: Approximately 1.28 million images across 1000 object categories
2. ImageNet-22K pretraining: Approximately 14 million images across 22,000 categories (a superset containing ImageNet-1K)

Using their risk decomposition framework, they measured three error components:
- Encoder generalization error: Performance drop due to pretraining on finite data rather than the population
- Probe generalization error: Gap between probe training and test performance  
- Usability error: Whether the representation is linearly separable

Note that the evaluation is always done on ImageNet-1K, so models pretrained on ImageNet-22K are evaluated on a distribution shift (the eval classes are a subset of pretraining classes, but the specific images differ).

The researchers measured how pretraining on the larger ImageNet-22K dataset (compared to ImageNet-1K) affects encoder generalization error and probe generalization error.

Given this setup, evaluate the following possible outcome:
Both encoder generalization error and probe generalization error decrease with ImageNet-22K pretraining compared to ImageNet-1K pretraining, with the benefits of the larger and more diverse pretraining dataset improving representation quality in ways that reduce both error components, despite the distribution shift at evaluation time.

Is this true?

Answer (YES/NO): NO